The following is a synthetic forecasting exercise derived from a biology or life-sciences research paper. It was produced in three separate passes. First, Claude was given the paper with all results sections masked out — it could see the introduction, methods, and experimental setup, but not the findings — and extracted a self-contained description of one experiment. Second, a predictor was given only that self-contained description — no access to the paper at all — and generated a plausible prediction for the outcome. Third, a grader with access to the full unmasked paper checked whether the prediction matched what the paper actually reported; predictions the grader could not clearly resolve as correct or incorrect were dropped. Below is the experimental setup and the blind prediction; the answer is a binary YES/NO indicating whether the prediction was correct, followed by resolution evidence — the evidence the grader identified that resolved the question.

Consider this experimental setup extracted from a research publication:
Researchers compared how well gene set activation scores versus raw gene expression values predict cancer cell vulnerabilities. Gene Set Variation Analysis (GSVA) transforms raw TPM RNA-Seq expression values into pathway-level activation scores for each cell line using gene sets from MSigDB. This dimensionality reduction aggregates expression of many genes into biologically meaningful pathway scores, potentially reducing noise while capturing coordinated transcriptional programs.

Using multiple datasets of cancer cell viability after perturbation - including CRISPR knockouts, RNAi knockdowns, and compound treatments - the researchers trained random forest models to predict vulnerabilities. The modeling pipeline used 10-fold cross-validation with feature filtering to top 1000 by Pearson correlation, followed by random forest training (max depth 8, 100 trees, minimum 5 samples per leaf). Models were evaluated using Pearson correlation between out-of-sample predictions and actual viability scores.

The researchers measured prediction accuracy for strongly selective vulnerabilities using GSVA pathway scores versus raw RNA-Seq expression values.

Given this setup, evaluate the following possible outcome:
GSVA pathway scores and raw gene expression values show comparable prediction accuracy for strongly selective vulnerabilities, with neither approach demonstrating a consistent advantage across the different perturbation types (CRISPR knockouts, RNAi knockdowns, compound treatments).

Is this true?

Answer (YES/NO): NO